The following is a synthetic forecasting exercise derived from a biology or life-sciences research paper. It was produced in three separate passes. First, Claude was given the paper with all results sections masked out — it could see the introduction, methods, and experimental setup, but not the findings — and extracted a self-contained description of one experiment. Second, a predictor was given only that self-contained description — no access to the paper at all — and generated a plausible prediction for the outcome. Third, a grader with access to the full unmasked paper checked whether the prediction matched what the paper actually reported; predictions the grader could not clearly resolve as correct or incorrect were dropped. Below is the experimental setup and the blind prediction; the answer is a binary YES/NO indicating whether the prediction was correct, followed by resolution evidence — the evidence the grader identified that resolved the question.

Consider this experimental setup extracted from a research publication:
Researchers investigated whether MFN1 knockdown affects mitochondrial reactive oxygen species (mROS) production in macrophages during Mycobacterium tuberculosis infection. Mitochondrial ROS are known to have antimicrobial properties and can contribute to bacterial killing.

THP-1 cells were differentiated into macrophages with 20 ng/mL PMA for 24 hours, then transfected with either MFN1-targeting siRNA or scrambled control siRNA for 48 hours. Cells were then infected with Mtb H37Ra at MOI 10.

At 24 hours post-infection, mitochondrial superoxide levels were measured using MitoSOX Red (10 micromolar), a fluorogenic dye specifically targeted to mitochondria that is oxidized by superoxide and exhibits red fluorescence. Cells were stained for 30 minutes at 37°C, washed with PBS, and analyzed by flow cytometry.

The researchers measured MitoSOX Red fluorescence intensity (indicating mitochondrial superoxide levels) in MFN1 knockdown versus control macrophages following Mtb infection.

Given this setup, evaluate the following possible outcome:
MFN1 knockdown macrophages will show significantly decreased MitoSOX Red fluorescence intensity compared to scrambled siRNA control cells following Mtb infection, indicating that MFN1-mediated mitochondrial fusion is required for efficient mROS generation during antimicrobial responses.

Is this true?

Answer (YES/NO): NO